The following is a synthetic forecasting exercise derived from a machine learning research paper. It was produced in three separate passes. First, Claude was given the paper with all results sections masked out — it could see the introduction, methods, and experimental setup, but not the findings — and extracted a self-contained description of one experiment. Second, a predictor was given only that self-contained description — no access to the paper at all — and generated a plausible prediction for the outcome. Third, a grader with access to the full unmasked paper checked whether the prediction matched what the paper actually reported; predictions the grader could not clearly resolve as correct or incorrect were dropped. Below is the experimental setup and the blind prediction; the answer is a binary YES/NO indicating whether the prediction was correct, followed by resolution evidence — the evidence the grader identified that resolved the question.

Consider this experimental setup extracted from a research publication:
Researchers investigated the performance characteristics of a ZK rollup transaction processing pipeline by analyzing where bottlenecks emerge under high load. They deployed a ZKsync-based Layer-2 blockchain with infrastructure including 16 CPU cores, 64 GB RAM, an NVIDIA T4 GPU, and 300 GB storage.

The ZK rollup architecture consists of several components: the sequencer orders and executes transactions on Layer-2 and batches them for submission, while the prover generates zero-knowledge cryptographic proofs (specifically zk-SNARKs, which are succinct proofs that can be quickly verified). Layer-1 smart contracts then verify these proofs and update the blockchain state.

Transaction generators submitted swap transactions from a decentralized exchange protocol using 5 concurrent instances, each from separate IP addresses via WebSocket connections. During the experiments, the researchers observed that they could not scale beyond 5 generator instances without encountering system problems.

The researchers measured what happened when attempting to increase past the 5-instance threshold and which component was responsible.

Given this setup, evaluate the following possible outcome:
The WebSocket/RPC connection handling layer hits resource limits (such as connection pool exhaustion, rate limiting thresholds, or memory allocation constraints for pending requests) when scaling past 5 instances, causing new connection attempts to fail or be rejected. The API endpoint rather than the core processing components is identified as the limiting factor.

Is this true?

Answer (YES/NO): NO